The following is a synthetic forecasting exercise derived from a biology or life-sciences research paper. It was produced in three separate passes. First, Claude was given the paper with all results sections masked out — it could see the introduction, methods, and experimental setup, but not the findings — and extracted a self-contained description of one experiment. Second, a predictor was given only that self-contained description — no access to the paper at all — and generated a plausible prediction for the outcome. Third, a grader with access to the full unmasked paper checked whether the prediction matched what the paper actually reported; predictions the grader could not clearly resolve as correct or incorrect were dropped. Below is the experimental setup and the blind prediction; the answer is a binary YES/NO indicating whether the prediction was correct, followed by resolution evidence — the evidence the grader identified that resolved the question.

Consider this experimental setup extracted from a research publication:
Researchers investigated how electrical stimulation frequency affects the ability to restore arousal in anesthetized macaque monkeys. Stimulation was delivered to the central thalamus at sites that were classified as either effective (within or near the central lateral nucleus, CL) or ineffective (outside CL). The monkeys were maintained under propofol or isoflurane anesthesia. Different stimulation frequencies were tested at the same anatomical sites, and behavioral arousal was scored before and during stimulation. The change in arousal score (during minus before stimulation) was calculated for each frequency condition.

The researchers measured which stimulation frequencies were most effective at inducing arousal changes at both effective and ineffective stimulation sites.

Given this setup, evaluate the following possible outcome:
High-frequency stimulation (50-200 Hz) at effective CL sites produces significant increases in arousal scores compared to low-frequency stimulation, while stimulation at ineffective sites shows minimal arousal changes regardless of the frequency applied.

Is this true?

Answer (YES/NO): NO